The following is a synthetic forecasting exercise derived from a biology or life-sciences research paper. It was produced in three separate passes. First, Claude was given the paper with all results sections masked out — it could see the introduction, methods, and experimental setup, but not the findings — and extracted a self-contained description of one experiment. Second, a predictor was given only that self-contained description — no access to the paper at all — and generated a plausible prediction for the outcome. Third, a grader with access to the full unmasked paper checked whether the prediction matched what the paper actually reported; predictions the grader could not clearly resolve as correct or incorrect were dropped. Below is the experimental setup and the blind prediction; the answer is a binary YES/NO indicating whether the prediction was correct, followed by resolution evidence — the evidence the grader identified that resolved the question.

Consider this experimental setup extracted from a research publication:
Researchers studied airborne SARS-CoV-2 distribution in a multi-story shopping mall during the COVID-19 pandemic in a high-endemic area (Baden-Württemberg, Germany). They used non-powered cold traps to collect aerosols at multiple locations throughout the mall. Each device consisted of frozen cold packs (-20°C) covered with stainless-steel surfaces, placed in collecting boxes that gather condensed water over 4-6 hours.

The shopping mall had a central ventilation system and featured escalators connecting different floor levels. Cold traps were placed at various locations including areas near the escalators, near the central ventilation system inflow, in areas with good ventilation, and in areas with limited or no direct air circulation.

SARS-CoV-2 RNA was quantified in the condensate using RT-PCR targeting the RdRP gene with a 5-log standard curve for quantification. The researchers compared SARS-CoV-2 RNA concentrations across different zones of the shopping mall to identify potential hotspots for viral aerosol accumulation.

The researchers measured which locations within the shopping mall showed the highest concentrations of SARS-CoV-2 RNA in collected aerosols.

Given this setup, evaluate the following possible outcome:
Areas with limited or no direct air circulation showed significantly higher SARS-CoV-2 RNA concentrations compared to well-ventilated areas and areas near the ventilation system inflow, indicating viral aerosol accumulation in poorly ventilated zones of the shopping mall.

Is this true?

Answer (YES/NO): NO